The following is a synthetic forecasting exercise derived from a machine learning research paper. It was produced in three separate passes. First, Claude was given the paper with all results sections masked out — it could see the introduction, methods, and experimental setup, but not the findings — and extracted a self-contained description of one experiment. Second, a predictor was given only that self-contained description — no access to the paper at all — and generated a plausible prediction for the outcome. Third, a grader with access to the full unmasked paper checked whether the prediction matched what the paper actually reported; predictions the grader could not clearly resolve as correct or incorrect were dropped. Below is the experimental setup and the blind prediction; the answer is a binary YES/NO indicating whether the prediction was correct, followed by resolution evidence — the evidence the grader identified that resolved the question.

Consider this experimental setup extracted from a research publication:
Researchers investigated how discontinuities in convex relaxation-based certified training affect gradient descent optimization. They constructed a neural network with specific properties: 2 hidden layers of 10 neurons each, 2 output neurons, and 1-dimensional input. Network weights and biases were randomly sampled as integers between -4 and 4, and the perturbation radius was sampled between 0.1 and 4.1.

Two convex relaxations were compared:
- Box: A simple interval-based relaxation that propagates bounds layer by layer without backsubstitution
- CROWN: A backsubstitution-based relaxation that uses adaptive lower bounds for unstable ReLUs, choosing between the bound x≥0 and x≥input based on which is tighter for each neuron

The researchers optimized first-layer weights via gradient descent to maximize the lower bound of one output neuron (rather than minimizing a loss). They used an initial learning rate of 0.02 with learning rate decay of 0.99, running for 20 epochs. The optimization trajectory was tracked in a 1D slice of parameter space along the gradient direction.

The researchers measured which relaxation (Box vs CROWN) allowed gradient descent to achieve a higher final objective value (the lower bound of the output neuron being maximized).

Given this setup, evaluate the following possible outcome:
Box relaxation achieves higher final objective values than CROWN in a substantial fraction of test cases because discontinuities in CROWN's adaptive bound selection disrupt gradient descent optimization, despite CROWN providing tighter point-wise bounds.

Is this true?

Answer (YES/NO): NO